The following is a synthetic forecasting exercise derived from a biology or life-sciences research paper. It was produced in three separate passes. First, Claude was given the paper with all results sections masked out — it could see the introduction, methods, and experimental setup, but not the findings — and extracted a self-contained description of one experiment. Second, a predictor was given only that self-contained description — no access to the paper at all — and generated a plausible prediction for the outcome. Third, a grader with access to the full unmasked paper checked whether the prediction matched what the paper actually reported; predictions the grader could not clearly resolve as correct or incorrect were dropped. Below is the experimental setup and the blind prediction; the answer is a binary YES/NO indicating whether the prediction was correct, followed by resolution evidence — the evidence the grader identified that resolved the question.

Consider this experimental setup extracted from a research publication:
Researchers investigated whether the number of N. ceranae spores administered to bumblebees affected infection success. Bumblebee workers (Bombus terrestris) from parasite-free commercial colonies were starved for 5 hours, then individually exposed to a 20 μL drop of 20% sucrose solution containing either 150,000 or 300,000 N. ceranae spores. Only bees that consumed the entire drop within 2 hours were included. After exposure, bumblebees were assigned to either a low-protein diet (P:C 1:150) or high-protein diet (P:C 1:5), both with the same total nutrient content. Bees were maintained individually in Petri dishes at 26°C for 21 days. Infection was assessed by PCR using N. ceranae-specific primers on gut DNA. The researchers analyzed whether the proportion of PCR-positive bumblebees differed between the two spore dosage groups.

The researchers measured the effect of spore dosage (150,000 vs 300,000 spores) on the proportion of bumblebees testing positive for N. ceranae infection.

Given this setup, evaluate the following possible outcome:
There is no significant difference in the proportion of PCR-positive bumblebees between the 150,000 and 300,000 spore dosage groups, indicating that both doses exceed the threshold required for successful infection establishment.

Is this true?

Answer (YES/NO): YES